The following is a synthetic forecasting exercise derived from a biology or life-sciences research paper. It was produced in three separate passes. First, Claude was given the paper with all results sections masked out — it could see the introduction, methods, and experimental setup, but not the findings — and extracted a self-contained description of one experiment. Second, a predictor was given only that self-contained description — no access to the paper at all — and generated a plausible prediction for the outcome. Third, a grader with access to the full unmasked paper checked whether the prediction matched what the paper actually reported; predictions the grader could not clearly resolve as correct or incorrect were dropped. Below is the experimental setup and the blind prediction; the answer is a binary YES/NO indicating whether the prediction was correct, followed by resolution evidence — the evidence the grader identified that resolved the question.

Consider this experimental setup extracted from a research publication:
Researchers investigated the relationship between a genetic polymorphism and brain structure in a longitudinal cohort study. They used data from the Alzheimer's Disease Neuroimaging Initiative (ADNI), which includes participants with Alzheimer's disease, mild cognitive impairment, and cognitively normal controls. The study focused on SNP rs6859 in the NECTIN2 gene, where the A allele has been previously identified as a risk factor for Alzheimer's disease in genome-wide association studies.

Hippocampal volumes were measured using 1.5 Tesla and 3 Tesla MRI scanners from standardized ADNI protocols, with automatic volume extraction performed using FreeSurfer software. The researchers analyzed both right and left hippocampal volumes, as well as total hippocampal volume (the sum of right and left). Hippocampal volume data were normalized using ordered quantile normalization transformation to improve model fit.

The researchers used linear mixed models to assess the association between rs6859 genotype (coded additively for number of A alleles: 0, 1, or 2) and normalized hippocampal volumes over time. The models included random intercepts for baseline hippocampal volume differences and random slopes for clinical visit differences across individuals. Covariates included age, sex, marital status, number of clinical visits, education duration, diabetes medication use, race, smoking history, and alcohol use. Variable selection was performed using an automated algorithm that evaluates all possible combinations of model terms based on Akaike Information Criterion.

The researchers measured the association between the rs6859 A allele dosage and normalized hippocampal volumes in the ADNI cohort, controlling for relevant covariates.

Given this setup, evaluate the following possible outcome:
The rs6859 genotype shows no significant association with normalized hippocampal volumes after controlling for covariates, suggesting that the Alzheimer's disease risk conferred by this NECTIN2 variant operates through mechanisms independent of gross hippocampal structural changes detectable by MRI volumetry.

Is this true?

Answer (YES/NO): NO